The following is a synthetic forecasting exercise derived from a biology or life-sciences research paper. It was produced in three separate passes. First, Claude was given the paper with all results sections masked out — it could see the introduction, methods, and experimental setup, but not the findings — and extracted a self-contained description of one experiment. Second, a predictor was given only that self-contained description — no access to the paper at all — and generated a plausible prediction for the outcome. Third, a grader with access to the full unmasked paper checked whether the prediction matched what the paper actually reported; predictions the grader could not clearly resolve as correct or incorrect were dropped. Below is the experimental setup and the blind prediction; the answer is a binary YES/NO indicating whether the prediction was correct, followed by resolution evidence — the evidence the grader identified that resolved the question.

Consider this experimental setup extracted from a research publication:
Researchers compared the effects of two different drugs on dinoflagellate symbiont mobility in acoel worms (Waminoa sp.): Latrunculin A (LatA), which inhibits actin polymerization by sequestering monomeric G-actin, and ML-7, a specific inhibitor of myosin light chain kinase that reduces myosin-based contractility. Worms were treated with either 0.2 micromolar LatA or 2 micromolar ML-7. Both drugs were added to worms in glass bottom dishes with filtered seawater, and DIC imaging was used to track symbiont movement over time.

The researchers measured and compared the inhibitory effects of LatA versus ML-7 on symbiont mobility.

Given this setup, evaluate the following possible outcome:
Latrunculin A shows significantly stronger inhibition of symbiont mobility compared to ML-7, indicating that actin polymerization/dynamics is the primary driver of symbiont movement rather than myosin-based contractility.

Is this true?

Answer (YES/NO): YES